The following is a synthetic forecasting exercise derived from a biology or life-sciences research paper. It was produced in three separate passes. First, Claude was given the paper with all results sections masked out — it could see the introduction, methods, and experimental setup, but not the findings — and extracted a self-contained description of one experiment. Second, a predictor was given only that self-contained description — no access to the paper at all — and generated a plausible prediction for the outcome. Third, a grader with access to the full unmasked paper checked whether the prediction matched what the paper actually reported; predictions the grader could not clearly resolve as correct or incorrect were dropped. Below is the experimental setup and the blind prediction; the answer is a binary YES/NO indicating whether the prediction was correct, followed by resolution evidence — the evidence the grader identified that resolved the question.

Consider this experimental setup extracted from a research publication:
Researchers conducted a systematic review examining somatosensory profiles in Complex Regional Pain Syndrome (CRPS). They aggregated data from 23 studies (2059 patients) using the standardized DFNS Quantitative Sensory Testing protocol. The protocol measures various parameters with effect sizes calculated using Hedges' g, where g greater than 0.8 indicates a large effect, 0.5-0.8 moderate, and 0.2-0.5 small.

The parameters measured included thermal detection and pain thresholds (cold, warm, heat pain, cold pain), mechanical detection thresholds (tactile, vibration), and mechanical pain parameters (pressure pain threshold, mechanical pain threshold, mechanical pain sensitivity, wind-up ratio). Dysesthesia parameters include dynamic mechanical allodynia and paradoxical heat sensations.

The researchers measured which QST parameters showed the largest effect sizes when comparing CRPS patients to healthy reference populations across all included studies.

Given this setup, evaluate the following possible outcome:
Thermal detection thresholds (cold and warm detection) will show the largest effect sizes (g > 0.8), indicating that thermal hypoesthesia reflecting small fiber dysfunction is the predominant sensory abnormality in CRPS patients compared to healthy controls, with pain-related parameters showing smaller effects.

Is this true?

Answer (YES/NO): NO